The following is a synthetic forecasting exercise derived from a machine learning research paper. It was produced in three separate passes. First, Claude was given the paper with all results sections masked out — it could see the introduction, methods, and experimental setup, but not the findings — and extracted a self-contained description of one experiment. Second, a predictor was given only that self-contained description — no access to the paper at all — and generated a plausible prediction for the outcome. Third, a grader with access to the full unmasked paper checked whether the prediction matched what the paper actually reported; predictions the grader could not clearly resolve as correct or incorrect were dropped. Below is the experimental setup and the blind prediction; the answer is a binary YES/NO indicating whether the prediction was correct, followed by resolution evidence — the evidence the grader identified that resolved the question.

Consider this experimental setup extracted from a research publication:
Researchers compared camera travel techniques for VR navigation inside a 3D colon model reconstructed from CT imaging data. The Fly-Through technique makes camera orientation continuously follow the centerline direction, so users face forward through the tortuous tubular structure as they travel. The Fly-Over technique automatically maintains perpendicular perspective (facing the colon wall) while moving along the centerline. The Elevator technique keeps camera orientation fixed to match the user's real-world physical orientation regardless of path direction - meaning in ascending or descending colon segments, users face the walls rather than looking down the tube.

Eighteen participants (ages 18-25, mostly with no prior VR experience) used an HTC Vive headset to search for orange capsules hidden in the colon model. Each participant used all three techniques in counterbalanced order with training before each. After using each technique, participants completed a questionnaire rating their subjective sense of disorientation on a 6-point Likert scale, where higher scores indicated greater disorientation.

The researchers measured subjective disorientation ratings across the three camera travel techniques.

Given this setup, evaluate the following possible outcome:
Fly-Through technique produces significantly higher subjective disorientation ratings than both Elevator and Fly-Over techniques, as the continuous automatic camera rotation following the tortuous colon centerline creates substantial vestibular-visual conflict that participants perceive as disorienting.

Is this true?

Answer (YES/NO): NO